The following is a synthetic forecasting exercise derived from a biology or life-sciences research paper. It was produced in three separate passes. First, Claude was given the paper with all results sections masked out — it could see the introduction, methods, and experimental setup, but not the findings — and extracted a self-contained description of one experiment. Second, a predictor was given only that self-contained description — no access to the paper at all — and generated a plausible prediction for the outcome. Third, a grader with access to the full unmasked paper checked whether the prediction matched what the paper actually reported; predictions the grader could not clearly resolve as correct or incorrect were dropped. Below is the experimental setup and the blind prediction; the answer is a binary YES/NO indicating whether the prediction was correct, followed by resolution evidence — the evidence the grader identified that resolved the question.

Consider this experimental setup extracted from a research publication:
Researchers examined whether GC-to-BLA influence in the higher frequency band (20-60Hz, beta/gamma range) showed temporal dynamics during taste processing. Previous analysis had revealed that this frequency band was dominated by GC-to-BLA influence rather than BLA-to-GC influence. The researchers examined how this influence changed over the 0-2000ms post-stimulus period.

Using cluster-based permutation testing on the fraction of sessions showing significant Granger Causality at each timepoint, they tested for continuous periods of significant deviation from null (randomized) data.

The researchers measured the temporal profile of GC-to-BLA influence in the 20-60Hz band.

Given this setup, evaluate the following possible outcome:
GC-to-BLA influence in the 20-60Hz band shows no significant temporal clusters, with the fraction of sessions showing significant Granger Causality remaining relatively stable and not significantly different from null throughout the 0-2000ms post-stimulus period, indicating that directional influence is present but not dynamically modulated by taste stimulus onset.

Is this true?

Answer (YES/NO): YES